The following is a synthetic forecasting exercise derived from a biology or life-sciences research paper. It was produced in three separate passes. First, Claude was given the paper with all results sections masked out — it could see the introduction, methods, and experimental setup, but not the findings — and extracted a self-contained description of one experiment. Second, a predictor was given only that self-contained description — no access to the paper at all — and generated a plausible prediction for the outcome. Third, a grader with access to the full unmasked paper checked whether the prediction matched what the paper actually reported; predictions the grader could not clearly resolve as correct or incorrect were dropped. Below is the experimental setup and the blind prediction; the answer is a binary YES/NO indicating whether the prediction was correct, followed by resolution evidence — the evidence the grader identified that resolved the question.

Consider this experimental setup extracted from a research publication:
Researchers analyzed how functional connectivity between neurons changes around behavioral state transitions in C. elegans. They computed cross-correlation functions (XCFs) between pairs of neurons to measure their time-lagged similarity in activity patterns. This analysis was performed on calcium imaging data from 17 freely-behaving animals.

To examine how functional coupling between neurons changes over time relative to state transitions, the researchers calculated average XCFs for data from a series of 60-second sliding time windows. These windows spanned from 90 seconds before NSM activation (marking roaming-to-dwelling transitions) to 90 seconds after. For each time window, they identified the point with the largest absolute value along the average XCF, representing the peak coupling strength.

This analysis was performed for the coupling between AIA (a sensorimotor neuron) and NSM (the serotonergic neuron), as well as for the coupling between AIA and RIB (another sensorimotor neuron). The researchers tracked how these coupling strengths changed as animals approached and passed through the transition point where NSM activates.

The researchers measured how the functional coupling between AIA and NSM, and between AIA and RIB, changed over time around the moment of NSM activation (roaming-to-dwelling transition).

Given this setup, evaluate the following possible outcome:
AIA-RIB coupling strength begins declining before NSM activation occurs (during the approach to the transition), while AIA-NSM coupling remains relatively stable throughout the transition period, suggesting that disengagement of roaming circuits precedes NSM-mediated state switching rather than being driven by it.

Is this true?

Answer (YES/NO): NO